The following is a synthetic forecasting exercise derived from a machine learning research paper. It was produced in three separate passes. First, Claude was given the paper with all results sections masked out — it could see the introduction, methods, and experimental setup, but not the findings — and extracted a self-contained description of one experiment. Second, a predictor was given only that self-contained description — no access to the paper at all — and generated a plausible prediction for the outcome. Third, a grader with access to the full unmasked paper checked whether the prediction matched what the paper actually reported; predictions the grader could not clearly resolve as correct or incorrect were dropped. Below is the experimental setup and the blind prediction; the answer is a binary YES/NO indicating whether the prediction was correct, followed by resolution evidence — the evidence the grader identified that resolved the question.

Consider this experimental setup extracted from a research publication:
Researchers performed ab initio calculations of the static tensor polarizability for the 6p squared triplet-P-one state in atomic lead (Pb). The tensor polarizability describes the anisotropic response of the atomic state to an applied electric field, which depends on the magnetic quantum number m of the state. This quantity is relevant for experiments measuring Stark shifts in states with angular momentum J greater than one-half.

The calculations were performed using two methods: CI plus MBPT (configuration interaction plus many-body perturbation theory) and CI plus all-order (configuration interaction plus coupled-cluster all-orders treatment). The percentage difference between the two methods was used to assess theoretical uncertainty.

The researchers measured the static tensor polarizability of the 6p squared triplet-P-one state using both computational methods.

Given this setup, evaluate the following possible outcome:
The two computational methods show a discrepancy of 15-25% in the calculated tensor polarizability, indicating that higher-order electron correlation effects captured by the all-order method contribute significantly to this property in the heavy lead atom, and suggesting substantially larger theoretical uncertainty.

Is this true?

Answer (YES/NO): NO